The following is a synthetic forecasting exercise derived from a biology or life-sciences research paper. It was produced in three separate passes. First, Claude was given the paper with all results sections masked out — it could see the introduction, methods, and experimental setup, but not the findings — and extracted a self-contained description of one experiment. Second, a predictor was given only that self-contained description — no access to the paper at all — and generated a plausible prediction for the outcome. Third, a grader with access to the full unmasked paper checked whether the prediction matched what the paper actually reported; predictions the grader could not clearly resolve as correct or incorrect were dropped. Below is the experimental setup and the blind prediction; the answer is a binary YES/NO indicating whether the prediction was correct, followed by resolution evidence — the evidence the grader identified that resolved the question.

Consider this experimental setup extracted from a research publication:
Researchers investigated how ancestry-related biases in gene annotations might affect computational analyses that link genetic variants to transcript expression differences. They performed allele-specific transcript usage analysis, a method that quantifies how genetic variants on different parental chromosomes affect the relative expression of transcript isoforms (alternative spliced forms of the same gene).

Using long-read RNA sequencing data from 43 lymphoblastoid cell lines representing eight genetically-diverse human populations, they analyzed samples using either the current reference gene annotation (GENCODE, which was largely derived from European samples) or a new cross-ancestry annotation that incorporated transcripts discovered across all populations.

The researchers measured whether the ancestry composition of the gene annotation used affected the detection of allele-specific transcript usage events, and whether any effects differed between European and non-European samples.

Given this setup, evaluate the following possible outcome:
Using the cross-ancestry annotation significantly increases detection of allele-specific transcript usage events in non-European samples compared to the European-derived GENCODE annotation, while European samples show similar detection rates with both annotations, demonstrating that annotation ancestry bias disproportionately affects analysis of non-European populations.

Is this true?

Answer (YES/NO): NO